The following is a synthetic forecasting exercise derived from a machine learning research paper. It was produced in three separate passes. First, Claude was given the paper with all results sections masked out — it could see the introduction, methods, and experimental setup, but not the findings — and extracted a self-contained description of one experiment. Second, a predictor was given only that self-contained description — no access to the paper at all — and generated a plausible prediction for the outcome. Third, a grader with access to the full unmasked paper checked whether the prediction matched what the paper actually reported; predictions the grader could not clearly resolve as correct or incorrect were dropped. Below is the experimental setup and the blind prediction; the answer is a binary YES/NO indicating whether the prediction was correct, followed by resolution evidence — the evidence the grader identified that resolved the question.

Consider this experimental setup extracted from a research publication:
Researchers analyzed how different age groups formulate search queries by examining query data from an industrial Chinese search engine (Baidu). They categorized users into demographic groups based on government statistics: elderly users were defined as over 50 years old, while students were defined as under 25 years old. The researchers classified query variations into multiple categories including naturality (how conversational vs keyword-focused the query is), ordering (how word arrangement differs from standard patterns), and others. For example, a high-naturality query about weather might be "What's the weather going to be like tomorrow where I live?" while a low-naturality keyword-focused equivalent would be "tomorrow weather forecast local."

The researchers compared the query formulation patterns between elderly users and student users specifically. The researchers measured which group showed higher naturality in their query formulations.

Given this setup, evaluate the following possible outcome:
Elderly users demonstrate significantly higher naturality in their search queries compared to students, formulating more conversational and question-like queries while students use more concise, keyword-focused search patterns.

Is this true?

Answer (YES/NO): YES